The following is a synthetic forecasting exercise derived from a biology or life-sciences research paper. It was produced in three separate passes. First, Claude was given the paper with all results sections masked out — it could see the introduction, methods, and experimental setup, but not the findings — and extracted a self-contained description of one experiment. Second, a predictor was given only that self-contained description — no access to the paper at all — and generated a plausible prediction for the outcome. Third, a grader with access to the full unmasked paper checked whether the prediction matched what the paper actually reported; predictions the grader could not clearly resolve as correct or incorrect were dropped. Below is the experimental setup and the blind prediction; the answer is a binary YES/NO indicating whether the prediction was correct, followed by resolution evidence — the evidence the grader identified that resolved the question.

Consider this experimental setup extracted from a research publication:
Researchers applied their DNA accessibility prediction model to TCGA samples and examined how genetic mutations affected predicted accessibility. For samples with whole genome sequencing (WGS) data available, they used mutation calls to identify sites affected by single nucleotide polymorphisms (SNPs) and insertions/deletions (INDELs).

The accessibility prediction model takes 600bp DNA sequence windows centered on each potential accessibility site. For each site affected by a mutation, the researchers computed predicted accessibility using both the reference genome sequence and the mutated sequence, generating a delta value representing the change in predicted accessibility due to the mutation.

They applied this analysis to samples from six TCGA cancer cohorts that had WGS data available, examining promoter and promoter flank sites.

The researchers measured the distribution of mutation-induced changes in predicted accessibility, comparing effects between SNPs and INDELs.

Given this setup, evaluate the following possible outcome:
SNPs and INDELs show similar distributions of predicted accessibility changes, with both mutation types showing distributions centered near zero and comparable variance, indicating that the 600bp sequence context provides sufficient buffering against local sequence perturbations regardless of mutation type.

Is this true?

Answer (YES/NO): NO